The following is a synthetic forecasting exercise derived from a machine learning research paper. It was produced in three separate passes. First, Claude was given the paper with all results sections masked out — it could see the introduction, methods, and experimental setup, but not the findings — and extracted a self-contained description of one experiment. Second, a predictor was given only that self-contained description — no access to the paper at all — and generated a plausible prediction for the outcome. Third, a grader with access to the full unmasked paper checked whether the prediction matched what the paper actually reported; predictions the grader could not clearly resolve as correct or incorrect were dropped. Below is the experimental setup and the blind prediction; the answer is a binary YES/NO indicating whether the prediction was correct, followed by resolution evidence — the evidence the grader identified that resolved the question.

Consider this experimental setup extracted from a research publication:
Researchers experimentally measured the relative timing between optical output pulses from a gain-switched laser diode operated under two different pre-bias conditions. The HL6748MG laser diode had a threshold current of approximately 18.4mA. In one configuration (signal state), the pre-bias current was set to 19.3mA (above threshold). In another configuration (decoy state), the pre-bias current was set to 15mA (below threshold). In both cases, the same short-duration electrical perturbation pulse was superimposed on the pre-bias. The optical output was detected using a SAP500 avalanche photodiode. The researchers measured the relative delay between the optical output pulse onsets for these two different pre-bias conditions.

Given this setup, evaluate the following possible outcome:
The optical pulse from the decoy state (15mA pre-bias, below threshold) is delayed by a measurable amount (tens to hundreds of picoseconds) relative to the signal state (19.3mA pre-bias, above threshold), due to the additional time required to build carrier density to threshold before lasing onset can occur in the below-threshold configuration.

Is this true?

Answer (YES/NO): YES